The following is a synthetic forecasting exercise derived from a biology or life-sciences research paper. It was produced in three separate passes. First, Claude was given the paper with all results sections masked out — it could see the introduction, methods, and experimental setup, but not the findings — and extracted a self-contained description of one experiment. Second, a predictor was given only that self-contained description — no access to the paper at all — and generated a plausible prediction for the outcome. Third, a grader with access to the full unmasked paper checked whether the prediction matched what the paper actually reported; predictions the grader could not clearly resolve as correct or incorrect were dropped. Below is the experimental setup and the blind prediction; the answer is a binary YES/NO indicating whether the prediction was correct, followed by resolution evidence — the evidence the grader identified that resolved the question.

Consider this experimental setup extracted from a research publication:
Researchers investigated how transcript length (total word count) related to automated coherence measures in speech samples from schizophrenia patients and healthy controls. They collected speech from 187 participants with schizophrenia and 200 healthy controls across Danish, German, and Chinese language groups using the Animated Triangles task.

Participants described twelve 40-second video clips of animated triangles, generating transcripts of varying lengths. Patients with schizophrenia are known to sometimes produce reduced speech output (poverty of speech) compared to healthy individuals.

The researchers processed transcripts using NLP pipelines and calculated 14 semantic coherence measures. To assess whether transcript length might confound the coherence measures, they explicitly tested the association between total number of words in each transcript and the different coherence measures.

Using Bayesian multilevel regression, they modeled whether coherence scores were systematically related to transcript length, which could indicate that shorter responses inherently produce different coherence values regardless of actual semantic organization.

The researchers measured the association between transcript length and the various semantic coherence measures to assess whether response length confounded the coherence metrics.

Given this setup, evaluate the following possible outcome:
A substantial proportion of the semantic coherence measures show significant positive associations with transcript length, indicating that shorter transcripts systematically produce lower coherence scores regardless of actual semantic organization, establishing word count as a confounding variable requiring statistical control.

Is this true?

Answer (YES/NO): YES